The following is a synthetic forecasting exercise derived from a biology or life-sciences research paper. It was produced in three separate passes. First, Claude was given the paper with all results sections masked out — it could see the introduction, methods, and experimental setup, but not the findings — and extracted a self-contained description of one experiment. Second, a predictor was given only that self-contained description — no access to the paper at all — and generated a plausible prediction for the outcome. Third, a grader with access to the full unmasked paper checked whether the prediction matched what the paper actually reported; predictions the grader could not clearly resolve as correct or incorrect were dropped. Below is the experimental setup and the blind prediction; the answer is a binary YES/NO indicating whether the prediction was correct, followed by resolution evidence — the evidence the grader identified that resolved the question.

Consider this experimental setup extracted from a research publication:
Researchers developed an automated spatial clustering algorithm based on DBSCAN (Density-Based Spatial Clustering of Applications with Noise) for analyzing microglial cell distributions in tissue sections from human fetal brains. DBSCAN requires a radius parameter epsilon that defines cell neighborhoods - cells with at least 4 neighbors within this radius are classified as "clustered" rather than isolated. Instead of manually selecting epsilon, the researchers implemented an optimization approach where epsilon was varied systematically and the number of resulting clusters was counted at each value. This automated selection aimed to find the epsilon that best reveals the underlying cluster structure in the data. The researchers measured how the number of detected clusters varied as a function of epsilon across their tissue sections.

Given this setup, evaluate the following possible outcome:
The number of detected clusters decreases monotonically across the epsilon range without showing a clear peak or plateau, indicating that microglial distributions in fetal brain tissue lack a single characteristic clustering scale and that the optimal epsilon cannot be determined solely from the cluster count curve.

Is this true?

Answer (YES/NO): NO